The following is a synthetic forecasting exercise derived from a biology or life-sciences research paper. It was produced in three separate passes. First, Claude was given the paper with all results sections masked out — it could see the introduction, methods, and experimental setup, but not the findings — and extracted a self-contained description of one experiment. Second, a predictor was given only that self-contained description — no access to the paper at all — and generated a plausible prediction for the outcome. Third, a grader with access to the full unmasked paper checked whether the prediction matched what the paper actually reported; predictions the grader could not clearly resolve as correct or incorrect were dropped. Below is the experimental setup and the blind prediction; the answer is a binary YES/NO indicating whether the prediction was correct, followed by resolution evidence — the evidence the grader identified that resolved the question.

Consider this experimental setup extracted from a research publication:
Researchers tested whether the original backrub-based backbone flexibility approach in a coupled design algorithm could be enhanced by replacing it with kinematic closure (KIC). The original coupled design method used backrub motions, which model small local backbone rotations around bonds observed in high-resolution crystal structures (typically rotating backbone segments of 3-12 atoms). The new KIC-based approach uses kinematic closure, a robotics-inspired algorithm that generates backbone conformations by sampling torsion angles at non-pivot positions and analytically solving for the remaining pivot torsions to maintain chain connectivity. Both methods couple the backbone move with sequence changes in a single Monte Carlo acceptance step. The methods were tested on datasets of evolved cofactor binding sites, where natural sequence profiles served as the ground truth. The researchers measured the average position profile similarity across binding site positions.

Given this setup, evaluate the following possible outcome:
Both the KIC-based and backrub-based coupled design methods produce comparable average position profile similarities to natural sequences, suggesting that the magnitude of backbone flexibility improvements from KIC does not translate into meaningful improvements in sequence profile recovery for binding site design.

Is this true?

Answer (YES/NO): NO